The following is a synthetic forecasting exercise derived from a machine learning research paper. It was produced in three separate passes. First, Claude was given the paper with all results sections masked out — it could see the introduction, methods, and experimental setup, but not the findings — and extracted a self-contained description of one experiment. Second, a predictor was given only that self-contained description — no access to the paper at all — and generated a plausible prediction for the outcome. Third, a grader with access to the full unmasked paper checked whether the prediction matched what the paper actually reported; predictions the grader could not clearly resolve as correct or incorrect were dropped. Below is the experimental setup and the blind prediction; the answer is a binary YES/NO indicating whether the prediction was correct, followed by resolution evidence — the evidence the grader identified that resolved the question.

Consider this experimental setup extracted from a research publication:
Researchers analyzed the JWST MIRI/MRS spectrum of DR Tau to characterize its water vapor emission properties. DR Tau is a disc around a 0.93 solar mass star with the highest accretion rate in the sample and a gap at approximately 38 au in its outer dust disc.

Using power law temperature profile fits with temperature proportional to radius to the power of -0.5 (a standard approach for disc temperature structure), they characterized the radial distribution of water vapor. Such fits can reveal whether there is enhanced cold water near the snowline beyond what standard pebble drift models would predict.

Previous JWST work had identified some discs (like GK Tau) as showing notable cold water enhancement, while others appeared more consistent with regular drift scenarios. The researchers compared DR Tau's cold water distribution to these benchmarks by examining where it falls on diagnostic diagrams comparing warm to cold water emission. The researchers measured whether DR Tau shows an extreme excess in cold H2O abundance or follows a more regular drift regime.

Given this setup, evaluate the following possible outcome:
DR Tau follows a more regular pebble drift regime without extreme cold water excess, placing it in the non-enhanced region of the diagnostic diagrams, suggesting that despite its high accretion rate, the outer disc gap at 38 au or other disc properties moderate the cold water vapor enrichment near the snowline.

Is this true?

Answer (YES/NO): YES